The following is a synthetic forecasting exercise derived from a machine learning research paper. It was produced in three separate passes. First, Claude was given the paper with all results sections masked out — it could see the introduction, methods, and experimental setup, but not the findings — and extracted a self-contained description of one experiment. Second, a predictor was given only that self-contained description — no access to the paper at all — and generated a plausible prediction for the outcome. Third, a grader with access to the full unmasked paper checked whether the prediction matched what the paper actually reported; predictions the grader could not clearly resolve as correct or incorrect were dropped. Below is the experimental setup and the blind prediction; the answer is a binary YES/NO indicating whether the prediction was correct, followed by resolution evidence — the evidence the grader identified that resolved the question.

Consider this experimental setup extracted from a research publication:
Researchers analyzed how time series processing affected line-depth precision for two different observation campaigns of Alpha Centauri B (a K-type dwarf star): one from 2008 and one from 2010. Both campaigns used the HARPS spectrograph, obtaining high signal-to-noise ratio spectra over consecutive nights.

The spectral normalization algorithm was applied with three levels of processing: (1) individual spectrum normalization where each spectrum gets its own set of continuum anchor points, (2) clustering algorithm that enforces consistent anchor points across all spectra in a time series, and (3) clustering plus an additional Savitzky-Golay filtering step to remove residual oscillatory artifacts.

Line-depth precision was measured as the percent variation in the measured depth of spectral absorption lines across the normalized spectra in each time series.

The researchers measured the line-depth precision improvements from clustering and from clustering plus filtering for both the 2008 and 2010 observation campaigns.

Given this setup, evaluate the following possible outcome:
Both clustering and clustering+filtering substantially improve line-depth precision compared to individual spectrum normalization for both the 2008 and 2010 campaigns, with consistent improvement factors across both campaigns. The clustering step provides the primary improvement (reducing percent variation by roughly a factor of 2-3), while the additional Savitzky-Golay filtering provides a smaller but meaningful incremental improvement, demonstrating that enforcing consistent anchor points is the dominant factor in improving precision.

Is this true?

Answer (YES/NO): NO